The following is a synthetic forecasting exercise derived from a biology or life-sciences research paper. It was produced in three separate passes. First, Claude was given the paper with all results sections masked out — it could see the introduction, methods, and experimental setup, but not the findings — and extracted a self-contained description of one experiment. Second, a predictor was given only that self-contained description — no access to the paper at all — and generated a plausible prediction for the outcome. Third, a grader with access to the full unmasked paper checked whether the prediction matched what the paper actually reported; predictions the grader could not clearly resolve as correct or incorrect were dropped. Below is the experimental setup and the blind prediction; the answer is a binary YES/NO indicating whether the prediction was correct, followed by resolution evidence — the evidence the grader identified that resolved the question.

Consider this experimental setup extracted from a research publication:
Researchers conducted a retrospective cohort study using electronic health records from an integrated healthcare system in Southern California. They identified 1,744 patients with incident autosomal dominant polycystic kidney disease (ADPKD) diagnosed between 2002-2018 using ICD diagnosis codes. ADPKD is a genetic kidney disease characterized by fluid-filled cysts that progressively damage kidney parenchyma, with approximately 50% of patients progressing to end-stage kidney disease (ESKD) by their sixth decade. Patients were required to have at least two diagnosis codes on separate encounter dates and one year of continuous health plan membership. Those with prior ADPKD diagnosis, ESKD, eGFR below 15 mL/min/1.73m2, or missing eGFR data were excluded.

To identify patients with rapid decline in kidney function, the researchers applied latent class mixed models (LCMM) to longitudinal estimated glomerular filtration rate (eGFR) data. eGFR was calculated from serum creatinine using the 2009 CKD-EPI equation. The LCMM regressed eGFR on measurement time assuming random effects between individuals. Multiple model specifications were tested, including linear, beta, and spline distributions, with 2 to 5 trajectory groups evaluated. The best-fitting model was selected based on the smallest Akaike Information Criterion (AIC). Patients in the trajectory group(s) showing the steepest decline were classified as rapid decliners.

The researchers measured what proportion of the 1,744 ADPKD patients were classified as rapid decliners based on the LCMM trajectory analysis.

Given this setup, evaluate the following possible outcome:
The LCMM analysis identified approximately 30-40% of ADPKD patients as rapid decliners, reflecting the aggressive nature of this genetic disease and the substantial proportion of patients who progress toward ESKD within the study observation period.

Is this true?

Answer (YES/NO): NO